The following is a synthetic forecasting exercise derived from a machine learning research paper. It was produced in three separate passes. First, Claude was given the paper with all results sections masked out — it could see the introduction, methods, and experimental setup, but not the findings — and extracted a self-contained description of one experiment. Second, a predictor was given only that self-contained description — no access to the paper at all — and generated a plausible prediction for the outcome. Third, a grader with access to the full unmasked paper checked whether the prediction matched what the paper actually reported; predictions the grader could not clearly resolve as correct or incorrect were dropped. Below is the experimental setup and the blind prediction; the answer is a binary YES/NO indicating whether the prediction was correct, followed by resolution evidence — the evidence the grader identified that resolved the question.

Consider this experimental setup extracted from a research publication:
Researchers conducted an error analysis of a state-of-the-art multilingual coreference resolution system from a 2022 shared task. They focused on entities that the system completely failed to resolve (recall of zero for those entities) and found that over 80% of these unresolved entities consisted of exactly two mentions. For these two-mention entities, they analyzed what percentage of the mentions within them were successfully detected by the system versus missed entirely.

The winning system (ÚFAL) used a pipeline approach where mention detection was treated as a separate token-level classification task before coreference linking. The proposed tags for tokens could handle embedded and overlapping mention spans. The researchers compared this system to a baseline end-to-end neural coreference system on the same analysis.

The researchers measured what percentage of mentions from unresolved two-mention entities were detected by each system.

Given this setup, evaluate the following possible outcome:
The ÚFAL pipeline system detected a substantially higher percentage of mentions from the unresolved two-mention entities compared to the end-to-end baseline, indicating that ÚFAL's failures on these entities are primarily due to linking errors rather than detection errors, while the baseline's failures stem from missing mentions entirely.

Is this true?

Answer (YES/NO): NO